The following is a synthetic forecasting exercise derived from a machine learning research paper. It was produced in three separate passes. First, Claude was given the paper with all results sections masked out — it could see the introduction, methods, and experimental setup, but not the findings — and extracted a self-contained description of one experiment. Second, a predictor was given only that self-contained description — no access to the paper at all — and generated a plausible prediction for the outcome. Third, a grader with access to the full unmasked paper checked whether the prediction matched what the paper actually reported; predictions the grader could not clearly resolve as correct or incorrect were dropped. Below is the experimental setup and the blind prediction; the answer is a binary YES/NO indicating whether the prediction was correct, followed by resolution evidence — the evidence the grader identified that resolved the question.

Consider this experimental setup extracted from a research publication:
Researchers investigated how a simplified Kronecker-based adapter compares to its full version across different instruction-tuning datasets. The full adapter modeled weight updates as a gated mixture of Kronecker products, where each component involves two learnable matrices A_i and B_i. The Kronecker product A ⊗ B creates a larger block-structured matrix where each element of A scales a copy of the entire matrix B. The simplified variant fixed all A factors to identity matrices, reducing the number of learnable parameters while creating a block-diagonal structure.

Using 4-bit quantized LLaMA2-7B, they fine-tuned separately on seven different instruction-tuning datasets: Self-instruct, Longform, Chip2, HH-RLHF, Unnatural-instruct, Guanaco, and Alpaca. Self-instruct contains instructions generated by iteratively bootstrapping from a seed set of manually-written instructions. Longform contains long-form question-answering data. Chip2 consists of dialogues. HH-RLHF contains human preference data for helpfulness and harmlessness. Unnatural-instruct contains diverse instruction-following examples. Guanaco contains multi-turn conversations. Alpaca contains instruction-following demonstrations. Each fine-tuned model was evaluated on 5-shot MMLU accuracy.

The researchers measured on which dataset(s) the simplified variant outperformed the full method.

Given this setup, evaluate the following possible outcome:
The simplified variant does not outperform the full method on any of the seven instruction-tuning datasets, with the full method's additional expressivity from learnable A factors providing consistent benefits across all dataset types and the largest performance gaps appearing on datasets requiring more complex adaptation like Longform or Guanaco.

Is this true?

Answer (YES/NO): NO